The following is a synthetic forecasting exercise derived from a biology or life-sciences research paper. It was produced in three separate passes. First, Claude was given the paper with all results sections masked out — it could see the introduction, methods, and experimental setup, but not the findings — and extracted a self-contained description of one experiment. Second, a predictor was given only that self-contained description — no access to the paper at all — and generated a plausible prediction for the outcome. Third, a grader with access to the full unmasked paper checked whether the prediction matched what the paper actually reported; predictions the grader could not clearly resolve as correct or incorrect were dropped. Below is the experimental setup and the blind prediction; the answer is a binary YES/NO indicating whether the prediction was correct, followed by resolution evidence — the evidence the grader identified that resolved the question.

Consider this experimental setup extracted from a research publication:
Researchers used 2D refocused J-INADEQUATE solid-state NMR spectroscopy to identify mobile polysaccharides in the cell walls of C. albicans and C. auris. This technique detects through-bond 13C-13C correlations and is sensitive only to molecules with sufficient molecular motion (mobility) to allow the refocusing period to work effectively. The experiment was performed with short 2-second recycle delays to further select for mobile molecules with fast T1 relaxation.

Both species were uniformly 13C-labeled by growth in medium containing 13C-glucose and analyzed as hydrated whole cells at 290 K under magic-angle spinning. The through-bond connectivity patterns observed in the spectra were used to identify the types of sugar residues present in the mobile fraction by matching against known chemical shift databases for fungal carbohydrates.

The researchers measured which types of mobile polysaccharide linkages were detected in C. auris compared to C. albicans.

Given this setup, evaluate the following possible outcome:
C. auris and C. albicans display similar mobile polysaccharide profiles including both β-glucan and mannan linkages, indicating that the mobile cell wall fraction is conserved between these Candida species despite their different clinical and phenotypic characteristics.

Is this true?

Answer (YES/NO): YES